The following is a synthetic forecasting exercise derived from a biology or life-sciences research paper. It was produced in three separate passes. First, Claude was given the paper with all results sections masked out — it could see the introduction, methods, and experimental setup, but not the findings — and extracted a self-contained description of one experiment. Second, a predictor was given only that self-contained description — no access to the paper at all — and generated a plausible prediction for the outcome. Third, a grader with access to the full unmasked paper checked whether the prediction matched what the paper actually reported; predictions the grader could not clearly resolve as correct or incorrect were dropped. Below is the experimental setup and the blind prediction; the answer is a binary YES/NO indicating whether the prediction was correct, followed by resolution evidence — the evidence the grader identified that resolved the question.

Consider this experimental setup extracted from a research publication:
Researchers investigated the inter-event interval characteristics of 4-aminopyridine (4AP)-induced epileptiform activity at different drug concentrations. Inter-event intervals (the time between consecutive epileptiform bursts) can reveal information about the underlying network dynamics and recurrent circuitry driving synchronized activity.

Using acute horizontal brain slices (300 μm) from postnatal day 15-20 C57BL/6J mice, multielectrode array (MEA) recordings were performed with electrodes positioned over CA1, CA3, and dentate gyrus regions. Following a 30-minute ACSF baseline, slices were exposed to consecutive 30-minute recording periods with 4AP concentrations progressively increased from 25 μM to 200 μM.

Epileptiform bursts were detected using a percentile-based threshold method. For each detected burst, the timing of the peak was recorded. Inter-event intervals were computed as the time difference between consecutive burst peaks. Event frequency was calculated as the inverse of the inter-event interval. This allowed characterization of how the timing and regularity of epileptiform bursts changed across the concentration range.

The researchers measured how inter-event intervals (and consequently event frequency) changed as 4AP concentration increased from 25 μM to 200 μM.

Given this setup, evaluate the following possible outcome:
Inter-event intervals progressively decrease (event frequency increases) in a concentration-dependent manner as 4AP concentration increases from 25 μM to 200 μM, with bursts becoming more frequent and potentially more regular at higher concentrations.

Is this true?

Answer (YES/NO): YES